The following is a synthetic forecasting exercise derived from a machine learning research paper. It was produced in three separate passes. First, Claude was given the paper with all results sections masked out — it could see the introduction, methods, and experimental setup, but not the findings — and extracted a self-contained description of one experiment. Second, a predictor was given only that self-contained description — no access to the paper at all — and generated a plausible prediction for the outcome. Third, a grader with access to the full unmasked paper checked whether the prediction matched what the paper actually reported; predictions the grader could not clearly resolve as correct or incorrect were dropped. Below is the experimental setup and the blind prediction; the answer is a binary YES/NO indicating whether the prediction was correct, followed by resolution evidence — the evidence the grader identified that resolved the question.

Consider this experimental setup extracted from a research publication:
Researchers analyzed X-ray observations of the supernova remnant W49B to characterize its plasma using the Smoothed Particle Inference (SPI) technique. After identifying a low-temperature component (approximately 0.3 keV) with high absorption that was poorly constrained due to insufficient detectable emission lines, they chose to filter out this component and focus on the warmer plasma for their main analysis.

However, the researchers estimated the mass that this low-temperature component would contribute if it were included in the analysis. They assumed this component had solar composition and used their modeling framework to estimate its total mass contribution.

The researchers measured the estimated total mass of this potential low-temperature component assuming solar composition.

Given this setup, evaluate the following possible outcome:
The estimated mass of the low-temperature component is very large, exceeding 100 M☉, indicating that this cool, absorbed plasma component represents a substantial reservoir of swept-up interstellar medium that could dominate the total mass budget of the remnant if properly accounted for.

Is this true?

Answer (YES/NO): NO